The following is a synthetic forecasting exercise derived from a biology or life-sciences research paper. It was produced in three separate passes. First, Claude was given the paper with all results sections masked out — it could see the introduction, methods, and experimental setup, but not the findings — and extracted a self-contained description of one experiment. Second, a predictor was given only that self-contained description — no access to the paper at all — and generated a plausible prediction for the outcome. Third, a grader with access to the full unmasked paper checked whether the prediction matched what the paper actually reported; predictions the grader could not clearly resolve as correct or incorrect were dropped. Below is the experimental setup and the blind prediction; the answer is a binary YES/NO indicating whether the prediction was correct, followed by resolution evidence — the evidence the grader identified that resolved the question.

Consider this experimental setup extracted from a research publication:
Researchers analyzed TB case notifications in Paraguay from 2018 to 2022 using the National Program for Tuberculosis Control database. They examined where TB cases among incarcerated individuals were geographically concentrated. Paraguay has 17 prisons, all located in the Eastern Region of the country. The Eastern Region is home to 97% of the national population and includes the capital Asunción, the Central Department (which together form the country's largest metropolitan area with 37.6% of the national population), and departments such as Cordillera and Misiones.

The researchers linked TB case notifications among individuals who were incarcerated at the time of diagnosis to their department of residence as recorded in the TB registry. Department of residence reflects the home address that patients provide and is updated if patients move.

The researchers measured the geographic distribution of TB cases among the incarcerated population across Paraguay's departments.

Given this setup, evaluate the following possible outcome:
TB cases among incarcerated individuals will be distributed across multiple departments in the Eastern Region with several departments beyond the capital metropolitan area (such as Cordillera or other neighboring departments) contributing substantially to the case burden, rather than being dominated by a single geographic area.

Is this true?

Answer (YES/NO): YES